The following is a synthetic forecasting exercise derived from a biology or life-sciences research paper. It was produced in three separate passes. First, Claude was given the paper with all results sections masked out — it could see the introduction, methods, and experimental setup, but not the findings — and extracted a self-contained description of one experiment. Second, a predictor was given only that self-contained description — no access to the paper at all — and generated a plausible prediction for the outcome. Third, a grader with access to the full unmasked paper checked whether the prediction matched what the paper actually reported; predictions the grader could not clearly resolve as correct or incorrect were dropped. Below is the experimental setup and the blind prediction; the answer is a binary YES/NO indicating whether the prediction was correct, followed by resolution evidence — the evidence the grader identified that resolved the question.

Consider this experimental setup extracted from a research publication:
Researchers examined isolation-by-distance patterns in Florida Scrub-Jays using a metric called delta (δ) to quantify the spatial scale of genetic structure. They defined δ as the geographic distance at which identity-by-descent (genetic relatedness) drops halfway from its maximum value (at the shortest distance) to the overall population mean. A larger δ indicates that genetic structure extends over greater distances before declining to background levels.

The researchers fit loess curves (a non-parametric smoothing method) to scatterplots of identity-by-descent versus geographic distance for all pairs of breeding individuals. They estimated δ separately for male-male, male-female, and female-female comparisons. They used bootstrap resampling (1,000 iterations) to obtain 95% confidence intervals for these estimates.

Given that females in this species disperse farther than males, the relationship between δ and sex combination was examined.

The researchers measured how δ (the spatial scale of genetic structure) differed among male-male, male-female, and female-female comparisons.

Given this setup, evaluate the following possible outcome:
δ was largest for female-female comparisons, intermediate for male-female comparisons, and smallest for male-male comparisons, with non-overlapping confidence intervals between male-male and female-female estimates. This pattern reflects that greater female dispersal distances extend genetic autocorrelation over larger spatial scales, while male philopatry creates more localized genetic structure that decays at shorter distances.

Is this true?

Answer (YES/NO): YES